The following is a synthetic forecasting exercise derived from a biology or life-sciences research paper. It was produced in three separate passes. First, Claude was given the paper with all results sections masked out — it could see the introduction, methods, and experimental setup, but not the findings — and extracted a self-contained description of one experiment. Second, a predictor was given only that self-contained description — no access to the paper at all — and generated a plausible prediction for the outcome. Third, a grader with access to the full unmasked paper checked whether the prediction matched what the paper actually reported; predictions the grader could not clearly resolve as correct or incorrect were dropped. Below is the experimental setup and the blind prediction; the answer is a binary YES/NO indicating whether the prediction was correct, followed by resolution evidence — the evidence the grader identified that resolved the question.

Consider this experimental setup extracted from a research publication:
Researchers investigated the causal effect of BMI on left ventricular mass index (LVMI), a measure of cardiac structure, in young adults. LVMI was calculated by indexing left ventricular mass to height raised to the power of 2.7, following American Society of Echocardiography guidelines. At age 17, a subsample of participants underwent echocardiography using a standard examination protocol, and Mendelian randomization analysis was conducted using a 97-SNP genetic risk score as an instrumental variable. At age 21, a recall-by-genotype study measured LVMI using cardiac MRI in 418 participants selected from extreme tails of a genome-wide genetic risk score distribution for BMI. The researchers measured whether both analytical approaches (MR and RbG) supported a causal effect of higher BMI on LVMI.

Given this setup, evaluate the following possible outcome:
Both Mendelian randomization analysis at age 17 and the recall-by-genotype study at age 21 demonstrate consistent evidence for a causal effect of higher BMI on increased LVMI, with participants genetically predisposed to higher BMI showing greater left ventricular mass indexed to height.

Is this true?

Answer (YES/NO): YES